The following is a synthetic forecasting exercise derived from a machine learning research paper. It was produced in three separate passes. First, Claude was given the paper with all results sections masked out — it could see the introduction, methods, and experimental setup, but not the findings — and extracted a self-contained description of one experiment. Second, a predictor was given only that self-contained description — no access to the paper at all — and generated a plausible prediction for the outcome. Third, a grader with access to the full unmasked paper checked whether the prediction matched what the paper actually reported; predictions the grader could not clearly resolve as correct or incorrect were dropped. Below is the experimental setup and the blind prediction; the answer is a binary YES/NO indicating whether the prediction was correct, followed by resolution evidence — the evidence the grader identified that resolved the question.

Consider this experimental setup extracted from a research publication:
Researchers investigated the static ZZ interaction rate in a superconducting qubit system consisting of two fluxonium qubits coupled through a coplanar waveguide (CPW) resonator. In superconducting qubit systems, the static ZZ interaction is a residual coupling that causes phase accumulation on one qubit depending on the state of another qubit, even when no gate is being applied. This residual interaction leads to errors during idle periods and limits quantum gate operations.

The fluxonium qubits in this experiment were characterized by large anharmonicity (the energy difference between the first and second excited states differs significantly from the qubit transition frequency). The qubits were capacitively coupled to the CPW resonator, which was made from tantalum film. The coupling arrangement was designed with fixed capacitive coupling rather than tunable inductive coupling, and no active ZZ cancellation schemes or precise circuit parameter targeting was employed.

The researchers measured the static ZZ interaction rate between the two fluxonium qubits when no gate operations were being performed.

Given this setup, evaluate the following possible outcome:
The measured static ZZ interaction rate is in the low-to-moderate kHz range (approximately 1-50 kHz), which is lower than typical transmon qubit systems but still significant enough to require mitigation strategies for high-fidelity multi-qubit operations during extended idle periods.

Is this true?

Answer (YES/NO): NO